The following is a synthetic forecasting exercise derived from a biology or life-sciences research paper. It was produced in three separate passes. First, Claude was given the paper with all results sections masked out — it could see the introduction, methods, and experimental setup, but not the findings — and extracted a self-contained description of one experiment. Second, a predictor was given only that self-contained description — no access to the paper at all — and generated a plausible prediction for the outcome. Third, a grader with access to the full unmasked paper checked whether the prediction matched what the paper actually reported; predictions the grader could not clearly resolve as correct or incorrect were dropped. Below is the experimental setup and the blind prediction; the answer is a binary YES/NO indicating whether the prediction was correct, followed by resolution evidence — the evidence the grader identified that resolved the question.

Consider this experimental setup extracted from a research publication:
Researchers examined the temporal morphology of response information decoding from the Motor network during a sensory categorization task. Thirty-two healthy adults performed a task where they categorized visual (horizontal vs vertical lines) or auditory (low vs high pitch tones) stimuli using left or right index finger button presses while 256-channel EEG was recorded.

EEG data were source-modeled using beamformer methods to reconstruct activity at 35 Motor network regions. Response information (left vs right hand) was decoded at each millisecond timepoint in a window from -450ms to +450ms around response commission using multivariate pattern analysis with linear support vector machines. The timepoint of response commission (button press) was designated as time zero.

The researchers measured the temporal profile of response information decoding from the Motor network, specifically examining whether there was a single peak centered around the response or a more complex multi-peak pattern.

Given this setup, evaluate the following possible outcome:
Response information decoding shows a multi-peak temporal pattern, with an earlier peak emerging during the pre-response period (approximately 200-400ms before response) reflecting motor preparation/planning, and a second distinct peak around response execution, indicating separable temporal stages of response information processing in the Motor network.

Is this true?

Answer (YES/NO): NO